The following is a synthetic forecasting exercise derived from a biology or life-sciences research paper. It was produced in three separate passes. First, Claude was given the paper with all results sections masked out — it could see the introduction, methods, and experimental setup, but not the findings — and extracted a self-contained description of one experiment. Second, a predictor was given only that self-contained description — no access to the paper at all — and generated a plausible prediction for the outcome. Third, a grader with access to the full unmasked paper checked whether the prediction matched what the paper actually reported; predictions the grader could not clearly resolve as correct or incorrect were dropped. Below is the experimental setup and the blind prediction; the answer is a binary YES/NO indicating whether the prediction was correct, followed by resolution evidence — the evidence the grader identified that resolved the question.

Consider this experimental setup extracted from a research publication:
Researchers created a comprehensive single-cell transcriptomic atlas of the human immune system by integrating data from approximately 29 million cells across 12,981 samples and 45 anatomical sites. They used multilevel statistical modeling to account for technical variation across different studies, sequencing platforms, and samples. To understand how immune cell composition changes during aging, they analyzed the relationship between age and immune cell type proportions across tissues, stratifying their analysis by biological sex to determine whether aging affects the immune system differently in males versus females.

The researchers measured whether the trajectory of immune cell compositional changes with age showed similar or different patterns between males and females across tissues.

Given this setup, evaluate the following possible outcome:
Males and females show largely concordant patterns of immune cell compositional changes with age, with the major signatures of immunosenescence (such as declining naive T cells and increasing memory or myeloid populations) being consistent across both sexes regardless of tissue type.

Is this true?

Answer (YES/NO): NO